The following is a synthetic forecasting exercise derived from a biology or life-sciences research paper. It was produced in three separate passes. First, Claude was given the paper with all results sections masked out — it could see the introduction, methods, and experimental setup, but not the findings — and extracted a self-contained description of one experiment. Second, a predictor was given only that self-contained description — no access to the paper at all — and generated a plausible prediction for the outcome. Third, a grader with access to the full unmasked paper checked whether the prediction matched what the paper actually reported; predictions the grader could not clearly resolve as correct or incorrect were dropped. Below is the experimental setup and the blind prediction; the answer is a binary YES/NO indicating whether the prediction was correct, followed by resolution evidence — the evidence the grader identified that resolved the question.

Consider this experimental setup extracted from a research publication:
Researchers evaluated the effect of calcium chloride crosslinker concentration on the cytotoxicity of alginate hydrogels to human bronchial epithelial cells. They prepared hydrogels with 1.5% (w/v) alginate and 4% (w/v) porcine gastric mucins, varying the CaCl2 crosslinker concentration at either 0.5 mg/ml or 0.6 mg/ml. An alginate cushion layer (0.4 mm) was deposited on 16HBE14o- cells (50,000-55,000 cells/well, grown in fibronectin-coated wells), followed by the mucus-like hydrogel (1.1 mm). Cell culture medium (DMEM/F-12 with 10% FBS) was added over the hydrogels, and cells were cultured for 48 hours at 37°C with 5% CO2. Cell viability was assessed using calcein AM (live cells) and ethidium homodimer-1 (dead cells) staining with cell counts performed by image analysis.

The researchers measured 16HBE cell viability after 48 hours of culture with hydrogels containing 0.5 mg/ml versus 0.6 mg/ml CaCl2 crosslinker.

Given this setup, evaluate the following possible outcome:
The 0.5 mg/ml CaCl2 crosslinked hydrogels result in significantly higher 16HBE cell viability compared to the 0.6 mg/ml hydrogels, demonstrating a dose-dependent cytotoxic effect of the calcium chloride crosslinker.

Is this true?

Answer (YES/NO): NO